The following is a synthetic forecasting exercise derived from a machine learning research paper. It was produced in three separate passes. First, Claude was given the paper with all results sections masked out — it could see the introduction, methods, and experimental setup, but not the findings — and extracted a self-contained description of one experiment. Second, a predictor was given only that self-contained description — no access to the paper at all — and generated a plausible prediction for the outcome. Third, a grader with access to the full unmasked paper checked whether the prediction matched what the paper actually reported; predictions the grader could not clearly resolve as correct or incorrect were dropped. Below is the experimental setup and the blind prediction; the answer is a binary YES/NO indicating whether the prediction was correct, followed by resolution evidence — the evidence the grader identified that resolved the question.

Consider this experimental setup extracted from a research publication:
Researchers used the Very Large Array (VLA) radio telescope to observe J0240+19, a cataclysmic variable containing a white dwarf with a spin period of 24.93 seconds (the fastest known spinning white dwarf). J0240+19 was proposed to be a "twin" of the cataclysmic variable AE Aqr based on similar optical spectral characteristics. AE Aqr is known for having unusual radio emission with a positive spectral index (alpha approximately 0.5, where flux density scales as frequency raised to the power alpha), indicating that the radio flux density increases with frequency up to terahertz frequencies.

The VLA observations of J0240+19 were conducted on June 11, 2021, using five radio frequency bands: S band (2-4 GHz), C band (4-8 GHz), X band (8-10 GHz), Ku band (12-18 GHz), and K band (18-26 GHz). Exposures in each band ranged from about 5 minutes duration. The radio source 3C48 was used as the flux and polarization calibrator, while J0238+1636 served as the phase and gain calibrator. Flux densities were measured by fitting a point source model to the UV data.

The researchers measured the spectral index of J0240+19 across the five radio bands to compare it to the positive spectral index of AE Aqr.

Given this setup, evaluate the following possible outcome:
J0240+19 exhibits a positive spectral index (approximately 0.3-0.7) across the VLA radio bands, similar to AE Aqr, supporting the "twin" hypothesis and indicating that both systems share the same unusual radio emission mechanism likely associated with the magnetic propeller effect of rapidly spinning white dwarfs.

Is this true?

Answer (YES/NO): NO